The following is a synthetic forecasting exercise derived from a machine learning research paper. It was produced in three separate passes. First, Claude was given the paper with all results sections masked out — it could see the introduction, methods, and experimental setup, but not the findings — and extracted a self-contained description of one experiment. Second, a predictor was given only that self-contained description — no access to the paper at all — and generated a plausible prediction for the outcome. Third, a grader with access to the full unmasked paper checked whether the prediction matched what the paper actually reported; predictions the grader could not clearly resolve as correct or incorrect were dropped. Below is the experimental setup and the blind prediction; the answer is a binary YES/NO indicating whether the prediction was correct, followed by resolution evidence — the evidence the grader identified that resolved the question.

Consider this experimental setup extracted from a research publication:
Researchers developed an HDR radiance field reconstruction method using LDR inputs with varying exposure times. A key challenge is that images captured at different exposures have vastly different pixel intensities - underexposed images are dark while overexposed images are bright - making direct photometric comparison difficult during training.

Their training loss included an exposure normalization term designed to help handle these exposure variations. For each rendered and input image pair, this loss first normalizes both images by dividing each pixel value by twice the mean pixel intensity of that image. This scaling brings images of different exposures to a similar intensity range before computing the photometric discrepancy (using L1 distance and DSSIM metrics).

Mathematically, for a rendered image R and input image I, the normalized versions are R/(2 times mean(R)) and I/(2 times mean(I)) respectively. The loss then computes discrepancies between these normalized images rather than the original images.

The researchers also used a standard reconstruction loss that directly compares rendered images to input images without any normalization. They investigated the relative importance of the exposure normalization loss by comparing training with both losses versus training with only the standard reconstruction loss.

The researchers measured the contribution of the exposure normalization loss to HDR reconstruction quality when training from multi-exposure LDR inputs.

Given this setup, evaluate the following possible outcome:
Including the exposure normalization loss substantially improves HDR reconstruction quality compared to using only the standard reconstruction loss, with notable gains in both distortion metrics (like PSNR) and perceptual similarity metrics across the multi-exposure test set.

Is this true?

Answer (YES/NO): NO